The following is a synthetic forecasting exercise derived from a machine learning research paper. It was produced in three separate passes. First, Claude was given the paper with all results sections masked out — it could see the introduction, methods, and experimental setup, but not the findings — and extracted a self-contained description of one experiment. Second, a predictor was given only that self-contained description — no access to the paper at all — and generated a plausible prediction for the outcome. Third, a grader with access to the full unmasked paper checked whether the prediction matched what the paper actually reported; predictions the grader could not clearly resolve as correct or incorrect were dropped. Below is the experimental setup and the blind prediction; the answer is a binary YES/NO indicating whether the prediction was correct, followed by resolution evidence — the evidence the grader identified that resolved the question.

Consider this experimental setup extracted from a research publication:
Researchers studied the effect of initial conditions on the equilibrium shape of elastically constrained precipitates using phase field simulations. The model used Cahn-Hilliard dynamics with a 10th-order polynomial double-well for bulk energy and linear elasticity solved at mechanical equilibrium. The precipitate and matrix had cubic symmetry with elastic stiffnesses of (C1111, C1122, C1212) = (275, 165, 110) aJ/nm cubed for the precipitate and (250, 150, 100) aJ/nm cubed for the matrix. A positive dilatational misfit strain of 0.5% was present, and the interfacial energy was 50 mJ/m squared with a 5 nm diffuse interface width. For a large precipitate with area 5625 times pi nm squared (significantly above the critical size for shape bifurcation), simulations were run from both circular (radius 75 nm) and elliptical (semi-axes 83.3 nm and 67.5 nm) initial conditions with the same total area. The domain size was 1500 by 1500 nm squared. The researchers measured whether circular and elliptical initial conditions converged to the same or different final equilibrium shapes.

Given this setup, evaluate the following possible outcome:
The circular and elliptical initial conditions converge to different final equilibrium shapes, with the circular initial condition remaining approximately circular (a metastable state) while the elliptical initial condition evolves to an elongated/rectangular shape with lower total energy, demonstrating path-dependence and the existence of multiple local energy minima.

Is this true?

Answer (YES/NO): NO